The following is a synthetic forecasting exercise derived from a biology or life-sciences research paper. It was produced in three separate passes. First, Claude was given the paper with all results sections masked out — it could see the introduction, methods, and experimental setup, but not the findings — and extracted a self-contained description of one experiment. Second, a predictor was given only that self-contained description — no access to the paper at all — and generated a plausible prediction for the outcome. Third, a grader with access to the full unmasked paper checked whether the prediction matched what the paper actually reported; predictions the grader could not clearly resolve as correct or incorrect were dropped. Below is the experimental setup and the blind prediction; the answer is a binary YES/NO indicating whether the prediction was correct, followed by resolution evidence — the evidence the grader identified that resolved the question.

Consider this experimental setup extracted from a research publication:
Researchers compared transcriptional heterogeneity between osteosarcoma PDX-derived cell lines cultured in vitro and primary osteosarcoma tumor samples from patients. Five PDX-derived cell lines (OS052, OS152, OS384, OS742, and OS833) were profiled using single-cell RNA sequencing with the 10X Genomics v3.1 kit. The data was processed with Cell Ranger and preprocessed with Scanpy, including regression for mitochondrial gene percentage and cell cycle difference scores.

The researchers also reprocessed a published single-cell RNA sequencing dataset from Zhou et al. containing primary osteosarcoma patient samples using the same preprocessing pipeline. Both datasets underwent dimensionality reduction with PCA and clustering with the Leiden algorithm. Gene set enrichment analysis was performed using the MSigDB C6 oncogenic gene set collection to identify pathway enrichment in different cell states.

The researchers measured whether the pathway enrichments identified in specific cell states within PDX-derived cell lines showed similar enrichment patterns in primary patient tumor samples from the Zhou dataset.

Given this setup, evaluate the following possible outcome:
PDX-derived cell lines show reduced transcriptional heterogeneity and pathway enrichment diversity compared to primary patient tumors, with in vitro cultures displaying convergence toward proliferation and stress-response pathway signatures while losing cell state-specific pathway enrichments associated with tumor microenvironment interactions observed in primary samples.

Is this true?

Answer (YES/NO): NO